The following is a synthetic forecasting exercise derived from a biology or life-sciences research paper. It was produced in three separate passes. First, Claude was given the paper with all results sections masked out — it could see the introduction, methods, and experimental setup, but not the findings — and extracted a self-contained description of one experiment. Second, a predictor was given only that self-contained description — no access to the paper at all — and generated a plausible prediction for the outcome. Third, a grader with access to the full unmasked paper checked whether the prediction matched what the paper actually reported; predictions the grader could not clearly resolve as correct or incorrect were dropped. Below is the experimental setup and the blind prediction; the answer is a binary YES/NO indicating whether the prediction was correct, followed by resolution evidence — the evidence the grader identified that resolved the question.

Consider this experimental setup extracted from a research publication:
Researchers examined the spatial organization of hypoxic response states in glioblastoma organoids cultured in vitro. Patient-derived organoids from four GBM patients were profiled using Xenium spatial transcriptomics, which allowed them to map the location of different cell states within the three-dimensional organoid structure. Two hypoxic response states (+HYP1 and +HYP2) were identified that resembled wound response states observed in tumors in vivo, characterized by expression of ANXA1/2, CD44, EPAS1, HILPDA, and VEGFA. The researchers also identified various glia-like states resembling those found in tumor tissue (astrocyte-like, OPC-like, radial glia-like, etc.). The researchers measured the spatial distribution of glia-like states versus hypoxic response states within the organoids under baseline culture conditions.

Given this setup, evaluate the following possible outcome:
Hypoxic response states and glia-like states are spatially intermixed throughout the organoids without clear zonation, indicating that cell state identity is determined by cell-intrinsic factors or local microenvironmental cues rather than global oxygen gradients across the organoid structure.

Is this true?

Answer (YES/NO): NO